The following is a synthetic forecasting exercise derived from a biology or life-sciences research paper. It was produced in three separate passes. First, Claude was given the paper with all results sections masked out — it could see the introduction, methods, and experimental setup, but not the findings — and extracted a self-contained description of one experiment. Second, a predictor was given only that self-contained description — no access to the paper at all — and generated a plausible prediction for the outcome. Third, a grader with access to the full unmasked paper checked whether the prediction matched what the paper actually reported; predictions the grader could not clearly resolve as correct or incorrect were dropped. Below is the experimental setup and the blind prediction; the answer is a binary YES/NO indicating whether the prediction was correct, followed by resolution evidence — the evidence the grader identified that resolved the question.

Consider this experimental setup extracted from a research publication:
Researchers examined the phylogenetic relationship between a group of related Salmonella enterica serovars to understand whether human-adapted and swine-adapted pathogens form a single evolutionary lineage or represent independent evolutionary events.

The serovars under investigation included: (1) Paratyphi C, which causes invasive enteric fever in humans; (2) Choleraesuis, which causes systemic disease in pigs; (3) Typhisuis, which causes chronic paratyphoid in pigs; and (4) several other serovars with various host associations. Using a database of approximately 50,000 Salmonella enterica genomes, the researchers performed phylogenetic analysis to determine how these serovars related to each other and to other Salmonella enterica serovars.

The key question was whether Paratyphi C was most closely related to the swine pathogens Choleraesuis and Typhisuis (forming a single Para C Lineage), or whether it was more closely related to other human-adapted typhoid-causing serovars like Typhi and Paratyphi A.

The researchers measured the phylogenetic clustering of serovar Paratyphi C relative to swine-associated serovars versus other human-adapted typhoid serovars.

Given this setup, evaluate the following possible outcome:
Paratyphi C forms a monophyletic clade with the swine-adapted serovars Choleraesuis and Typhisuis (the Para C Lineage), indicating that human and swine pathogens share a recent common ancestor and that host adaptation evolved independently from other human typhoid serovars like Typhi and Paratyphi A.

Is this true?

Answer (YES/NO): YES